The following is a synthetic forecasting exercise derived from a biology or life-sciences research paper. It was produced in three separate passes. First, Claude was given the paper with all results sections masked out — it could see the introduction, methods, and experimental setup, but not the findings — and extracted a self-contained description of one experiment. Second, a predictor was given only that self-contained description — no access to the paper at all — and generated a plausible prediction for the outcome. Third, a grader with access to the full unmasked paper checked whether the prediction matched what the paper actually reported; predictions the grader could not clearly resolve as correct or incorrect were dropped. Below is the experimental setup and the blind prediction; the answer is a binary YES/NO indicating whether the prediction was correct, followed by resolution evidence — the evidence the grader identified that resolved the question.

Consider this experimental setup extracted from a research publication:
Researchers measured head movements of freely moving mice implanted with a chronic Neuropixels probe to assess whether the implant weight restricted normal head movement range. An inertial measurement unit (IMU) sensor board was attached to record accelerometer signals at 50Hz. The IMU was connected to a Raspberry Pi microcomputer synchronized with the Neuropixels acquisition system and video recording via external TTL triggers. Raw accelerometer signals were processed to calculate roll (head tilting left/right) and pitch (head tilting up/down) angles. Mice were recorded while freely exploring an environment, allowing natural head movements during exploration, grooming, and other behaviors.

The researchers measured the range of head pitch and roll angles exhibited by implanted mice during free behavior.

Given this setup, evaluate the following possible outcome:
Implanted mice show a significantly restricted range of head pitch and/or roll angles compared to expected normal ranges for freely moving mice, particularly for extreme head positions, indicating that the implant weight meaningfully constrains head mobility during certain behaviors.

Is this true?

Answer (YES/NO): NO